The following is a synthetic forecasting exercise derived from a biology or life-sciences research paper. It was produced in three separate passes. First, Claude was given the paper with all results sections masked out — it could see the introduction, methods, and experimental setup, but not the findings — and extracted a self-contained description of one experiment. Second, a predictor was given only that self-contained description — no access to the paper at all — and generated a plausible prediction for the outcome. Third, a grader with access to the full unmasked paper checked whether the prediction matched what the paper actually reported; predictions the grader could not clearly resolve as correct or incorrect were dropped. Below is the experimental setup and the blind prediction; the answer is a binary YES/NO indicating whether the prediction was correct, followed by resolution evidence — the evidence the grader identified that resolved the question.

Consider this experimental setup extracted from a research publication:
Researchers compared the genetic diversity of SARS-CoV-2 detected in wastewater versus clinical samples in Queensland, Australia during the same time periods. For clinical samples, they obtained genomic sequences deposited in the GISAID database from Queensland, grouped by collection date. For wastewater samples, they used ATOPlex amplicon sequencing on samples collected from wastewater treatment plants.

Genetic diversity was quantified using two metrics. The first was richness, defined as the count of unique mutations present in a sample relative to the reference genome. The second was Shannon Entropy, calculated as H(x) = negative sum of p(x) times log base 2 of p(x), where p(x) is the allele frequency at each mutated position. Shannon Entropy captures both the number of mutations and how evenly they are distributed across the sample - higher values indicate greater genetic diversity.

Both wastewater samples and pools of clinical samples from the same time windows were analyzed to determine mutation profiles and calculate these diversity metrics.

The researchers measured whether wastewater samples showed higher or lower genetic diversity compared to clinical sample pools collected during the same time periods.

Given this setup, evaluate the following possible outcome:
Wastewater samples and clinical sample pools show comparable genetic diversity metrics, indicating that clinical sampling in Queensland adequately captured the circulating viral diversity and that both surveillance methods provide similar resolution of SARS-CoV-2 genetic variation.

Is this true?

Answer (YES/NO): NO